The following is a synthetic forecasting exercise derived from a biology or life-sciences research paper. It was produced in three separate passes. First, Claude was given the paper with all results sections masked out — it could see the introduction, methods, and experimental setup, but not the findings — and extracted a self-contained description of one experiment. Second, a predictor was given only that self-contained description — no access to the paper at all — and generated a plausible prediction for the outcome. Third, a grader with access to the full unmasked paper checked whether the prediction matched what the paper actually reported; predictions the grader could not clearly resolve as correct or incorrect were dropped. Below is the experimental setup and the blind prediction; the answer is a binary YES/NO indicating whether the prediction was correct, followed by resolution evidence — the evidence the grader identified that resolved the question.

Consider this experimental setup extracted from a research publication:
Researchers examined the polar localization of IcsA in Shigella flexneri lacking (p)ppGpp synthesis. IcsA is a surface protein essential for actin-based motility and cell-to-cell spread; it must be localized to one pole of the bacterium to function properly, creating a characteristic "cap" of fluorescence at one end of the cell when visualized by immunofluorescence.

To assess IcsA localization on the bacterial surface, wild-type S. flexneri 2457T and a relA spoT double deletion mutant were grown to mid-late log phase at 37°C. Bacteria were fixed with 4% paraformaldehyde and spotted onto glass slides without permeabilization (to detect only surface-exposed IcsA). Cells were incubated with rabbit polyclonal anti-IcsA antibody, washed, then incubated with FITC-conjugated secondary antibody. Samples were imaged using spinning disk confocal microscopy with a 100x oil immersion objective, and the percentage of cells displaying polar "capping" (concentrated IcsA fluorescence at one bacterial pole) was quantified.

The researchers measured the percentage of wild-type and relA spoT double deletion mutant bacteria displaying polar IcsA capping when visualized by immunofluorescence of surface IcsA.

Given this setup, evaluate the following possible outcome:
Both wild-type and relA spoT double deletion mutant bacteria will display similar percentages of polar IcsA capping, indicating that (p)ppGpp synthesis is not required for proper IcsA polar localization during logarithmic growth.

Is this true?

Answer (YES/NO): NO